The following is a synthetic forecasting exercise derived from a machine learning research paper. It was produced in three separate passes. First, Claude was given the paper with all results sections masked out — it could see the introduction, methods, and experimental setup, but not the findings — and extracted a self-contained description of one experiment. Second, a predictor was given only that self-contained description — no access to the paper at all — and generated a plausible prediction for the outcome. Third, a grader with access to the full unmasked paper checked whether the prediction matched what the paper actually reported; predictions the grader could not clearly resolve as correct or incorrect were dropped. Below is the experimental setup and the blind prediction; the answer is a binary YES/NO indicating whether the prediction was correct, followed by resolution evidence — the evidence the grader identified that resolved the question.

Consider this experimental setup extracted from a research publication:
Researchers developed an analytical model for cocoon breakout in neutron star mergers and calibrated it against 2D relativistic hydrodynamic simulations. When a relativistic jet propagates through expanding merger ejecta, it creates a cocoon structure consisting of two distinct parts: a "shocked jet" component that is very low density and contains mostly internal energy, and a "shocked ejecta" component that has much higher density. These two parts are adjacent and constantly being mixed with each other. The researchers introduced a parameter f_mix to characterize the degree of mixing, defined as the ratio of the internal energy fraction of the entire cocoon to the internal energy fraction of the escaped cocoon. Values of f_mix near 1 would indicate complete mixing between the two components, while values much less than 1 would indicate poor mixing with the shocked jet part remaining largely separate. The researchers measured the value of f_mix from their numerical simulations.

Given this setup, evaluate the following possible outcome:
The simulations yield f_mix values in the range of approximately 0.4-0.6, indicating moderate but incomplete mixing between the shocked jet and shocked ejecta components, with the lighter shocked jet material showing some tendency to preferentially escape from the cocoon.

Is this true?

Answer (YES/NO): NO